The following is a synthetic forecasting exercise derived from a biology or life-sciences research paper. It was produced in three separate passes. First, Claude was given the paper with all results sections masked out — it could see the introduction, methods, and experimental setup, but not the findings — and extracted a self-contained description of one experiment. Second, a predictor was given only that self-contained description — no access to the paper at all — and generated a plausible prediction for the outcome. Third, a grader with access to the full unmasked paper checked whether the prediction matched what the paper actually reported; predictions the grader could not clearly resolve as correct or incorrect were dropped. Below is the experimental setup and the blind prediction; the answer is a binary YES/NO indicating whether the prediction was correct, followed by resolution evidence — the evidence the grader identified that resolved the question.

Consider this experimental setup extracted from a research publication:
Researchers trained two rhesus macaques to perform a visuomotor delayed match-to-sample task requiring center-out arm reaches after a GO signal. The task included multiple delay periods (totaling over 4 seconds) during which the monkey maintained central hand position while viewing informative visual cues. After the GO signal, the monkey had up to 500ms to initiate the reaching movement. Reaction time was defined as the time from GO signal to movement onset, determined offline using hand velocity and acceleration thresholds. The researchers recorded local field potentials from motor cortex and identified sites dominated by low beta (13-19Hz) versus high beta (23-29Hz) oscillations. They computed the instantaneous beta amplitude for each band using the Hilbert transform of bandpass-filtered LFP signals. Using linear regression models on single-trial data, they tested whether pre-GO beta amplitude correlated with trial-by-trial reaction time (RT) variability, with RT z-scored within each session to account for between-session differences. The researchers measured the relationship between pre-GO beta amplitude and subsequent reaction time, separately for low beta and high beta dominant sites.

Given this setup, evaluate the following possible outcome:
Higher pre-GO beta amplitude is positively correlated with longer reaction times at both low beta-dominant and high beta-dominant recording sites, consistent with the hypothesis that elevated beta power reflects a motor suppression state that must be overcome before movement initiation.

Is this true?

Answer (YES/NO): NO